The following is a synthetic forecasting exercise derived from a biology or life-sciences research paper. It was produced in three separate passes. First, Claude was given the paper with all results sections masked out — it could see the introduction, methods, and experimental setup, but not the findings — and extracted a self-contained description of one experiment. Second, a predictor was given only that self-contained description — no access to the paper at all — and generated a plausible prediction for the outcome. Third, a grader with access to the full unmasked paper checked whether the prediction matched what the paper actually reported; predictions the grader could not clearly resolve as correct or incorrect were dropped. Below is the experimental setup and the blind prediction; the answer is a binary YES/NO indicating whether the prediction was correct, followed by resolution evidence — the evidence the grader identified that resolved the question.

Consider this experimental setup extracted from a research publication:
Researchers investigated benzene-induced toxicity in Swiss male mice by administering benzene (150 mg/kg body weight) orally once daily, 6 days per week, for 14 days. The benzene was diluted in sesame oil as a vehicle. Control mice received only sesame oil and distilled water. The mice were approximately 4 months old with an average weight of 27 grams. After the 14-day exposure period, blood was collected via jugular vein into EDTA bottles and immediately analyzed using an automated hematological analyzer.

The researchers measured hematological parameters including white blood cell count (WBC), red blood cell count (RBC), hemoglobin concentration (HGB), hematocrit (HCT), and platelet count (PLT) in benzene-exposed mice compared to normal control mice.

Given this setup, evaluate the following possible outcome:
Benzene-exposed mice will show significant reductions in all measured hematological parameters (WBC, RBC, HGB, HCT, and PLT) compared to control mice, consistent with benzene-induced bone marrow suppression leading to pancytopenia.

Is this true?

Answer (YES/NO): YES